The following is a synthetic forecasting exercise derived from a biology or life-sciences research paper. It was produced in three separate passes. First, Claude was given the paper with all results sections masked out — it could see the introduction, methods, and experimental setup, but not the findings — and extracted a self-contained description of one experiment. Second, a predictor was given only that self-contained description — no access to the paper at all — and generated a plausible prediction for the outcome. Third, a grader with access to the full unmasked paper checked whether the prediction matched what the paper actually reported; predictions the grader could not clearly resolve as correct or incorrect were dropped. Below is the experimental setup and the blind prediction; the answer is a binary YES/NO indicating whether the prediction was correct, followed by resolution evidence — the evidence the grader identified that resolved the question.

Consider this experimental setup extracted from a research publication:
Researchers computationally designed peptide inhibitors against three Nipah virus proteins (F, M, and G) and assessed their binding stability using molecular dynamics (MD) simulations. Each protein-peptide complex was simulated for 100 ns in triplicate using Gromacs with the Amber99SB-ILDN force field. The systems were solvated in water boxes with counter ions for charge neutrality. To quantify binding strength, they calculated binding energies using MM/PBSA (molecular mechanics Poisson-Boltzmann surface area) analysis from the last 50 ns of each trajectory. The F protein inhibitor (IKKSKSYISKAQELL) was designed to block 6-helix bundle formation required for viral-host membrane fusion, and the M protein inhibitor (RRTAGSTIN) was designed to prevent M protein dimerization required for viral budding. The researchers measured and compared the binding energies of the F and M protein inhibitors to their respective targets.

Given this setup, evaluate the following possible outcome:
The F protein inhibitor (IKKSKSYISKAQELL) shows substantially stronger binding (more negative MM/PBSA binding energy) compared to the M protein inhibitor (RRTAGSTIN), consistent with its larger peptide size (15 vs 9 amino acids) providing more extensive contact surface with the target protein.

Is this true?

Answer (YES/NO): NO